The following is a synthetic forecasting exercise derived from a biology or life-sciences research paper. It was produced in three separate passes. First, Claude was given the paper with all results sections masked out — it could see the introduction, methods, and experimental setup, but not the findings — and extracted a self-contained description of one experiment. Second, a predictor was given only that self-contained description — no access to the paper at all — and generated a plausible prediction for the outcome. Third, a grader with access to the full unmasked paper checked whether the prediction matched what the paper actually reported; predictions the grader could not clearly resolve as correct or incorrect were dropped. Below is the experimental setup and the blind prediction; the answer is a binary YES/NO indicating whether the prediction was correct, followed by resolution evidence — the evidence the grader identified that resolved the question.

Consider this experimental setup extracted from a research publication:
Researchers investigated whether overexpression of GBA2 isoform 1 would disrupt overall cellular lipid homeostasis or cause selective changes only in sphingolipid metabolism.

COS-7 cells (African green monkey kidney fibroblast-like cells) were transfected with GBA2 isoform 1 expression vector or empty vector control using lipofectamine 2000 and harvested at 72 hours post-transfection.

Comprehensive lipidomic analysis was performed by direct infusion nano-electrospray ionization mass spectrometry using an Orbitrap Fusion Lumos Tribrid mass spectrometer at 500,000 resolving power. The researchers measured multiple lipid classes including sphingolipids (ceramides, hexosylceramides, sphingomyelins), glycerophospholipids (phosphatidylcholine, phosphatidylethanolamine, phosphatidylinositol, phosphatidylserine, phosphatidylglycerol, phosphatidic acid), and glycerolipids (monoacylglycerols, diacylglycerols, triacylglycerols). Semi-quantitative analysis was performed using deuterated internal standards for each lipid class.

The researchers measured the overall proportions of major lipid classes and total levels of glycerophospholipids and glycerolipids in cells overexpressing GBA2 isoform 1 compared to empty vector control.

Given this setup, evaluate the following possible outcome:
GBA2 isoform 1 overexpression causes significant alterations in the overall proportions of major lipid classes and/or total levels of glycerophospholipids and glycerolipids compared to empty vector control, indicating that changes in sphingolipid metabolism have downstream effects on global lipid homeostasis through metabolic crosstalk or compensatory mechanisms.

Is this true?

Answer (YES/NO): NO